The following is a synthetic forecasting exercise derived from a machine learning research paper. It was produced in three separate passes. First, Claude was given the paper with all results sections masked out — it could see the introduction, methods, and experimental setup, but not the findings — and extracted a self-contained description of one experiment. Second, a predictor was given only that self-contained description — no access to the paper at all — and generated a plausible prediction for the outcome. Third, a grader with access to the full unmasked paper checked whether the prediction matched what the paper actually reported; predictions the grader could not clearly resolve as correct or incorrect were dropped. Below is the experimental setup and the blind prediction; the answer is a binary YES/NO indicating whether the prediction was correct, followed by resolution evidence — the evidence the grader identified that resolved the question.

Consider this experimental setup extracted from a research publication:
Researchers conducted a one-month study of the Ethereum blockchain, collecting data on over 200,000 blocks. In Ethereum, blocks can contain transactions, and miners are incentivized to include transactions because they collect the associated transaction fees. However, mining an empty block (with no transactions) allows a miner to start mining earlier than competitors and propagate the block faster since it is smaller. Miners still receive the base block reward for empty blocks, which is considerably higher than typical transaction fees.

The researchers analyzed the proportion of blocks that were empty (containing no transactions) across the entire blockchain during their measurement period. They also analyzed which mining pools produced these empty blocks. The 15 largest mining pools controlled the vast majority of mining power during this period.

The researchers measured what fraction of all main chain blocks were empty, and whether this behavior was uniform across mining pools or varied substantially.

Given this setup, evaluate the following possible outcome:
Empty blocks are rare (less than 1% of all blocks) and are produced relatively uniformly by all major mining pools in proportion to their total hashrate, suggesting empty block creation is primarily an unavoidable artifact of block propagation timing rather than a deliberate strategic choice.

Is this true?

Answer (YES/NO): NO